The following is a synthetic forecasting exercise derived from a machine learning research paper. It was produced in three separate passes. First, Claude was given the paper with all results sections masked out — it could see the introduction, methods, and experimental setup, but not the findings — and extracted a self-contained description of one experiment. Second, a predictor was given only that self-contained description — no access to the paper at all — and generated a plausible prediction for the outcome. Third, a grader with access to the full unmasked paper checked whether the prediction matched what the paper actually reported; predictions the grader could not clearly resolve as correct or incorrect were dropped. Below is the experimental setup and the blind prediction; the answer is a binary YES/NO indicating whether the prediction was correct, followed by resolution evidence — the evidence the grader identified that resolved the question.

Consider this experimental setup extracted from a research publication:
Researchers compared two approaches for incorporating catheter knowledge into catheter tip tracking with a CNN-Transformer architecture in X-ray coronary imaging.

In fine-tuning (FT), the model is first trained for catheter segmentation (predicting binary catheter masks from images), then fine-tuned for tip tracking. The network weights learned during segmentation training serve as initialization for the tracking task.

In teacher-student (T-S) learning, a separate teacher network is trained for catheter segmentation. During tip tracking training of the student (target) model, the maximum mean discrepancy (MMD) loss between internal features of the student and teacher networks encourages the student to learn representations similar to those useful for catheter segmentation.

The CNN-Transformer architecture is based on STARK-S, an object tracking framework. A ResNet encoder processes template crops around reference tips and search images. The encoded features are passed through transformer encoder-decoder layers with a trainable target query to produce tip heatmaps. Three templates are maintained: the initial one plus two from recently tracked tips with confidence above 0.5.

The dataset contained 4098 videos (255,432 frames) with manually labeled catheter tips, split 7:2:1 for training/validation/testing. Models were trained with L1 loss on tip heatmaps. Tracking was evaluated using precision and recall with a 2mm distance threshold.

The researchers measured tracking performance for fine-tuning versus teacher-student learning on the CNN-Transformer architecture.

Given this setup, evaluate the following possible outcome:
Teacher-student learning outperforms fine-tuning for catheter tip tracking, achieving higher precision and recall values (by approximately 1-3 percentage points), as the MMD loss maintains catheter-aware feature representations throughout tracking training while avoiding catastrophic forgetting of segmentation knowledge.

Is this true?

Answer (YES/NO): YES